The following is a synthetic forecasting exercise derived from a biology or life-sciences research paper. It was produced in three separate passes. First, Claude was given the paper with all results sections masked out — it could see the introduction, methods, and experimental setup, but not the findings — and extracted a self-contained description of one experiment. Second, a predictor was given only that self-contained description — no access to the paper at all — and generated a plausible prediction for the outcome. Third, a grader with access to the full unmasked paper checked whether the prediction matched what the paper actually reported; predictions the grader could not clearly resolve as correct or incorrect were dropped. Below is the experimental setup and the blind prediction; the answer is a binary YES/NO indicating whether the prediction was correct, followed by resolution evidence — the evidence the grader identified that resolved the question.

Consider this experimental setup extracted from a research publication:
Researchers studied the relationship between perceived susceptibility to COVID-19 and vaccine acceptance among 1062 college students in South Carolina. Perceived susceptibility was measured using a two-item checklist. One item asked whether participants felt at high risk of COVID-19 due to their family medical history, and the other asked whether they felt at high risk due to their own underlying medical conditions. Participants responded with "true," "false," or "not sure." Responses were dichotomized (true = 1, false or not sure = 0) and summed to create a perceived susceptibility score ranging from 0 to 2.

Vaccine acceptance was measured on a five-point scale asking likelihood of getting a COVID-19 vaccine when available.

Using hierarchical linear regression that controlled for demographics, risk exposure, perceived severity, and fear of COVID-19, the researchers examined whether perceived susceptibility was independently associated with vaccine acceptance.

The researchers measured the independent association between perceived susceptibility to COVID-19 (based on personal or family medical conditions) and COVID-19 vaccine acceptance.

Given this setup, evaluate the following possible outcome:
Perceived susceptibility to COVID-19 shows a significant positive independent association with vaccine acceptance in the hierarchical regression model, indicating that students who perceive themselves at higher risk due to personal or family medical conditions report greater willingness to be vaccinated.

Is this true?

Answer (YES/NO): NO